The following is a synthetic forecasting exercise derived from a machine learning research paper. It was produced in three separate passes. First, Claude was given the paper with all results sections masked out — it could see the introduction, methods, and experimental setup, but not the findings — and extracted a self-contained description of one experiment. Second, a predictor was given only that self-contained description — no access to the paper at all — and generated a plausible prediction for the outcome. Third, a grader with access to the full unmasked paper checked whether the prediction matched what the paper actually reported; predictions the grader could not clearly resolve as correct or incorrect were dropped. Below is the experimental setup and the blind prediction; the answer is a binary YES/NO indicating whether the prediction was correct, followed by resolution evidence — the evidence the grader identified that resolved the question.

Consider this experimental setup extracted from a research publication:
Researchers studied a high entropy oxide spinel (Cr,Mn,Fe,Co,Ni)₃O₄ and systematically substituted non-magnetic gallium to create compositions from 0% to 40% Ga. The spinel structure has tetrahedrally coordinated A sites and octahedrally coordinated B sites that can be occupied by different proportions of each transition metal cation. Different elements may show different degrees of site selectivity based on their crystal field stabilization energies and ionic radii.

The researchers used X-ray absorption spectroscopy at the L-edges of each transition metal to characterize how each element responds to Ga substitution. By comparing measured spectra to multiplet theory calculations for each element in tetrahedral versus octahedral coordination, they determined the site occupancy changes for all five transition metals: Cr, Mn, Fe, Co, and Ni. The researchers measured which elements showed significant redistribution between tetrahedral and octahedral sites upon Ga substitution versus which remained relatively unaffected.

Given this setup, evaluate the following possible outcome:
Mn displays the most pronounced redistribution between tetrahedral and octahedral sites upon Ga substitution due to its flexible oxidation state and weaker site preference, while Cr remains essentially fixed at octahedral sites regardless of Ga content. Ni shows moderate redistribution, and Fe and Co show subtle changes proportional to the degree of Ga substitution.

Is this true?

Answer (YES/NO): NO